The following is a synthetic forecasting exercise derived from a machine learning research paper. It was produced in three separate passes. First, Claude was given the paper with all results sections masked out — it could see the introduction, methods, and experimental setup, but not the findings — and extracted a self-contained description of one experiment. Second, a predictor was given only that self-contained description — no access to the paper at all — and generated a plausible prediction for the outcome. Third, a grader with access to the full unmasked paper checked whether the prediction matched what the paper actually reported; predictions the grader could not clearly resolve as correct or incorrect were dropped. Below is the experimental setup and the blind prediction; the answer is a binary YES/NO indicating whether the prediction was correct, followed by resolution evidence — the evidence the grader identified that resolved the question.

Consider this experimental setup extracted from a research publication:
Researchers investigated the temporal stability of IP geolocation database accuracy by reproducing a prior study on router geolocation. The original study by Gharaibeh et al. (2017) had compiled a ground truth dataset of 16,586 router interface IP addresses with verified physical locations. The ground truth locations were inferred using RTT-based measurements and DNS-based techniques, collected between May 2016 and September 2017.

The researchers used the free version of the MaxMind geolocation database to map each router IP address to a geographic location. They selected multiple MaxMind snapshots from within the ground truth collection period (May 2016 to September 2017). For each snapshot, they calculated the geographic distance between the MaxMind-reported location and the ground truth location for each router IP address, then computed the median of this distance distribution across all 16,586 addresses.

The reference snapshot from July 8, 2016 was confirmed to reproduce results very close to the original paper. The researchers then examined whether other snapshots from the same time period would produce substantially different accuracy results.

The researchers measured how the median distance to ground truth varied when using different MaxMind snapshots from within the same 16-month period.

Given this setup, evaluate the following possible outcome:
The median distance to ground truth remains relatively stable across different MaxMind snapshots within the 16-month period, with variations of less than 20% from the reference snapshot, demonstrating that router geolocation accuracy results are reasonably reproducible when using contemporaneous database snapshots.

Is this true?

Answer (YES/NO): NO